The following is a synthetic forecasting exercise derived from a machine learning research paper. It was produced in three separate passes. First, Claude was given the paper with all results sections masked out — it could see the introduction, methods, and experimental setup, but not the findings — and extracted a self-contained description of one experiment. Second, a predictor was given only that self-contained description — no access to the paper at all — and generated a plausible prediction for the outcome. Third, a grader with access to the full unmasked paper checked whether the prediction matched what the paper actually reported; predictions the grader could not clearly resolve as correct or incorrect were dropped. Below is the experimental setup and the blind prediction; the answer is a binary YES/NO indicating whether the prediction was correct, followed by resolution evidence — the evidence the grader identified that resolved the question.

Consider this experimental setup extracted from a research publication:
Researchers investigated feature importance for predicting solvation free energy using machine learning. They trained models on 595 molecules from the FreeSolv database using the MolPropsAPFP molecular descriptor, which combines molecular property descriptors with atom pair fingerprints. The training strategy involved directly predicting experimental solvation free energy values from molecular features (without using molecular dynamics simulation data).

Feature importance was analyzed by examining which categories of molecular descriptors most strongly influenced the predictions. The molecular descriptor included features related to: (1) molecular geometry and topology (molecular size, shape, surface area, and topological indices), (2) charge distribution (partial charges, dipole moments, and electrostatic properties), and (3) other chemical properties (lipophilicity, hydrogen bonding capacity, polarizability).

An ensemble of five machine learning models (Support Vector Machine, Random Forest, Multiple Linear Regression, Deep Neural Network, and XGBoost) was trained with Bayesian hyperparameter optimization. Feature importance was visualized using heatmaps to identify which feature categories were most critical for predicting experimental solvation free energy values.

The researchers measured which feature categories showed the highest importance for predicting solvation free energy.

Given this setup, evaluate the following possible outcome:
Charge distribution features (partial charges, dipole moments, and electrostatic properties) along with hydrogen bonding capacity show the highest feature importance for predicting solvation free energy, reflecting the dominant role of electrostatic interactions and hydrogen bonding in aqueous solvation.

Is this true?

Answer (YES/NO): NO